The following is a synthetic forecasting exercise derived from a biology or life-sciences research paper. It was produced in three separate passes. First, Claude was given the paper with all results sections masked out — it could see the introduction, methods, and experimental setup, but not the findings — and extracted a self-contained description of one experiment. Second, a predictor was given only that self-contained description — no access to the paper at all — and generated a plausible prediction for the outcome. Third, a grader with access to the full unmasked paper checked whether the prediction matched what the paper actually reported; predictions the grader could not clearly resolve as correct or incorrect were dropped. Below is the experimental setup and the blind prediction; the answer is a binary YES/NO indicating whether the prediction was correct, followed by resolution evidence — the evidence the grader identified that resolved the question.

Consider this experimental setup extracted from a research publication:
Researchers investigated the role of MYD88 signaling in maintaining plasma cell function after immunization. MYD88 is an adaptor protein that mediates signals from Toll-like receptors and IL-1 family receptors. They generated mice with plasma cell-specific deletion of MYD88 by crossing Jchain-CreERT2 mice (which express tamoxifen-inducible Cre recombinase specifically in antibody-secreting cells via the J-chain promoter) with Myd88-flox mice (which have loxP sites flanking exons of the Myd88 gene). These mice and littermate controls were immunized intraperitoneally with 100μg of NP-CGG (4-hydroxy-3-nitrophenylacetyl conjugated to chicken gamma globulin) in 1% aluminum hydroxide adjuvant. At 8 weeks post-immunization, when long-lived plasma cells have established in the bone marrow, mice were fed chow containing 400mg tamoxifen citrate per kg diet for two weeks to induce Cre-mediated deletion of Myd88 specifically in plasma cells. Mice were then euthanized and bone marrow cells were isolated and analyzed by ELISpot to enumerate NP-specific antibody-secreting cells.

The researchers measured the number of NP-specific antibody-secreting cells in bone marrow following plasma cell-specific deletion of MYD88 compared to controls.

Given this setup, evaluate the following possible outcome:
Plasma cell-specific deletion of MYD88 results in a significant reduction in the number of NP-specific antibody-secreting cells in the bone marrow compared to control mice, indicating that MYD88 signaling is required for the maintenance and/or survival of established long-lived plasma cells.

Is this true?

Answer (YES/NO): YES